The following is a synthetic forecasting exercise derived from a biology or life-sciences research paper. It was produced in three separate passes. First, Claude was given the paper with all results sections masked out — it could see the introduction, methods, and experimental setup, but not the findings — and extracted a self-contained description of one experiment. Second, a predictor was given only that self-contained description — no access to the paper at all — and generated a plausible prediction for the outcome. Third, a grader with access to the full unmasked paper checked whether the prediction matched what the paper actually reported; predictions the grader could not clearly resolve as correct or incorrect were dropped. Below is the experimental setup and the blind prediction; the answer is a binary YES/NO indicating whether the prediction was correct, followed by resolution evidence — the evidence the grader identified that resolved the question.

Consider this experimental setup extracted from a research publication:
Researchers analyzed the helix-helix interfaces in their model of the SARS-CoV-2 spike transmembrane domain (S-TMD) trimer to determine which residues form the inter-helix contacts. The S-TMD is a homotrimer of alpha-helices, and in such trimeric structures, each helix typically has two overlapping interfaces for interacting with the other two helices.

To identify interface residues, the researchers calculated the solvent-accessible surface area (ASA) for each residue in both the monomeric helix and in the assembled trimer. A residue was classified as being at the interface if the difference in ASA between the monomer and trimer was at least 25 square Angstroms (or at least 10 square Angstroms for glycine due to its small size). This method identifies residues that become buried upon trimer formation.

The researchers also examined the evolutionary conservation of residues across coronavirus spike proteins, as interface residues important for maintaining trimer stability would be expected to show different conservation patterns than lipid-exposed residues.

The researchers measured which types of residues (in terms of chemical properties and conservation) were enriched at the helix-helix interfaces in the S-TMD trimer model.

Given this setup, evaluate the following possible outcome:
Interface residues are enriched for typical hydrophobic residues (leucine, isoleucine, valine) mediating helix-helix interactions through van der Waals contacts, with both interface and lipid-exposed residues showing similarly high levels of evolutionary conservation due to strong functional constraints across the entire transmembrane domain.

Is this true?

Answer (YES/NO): NO